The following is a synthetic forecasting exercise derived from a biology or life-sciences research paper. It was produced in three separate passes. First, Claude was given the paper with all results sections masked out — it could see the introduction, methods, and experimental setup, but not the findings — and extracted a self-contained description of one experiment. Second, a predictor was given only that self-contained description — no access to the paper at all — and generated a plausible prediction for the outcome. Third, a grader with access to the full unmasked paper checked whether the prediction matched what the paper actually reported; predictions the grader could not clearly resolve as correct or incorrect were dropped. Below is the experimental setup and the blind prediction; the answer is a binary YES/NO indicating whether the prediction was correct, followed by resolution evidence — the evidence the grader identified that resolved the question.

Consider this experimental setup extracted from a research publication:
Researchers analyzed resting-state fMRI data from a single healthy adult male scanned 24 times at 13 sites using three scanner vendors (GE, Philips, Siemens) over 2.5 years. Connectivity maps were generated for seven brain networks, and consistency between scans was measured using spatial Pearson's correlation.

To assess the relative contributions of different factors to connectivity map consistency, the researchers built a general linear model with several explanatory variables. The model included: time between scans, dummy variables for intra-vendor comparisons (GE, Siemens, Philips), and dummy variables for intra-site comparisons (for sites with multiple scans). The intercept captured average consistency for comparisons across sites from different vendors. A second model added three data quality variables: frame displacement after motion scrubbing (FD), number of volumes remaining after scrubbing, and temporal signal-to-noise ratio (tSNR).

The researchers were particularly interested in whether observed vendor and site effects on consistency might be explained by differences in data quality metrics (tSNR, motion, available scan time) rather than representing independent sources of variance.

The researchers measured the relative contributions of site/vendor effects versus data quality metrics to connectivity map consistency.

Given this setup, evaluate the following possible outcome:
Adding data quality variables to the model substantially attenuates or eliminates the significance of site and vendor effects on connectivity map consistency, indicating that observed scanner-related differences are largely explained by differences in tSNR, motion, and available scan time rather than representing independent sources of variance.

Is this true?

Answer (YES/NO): YES